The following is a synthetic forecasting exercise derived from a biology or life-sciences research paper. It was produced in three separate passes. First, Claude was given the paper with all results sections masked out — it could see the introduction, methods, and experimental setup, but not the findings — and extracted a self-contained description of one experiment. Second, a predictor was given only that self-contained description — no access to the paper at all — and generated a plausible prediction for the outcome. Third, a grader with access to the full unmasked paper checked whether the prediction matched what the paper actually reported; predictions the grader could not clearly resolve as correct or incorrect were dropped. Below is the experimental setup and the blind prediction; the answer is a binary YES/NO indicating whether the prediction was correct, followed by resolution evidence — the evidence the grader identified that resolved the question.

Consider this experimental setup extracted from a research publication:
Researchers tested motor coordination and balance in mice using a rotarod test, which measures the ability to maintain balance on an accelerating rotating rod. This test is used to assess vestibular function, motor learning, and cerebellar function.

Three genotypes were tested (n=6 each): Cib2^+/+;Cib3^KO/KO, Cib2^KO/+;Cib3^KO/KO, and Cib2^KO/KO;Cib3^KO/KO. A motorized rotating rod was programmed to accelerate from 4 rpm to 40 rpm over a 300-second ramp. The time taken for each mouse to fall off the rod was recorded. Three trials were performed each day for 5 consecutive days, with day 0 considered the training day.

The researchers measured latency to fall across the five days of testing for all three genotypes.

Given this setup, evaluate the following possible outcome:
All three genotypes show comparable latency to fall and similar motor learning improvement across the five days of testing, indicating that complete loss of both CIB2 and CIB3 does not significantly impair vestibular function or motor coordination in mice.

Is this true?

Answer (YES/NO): NO